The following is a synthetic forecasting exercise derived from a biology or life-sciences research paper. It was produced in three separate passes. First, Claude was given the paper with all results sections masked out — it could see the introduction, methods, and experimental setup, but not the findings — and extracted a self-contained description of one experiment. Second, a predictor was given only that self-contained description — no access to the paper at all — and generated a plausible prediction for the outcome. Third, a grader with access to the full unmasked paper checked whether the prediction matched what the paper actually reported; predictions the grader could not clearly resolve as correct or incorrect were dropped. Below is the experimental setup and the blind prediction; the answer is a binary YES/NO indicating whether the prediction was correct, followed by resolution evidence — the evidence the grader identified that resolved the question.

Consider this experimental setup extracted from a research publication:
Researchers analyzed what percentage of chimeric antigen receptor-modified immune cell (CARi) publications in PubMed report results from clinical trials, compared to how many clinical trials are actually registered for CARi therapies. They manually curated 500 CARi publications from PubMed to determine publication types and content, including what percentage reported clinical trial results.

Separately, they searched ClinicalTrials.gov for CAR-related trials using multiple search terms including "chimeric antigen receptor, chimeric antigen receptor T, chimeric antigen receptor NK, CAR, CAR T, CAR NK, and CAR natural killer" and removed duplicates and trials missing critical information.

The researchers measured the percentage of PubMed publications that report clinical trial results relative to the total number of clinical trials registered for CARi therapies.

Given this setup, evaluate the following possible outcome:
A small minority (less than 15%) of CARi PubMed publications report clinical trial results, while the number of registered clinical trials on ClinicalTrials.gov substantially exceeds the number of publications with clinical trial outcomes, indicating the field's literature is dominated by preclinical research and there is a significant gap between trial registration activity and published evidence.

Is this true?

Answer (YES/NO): YES